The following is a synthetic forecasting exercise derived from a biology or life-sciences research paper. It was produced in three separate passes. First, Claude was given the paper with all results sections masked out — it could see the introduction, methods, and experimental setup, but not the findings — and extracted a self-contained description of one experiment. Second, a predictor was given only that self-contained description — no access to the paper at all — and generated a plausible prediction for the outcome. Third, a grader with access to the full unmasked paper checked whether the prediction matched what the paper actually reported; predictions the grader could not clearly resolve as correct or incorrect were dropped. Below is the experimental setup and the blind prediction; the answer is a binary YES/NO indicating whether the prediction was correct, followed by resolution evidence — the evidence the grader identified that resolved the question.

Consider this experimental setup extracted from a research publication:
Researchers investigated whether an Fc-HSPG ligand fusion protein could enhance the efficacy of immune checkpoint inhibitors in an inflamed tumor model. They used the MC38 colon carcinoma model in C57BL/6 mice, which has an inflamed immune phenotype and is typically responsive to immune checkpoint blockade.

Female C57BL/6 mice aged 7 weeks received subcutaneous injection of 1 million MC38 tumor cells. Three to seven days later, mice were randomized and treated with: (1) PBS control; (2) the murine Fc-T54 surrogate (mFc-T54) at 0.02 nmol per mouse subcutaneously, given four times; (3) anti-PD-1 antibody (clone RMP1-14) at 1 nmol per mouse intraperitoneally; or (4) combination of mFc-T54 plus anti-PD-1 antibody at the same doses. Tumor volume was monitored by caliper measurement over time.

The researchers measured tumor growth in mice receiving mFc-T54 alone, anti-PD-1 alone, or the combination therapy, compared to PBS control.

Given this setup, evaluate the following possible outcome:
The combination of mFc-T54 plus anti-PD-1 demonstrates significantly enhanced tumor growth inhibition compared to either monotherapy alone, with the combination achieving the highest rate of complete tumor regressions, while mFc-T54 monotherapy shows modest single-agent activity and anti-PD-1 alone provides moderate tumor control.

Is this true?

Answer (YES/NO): NO